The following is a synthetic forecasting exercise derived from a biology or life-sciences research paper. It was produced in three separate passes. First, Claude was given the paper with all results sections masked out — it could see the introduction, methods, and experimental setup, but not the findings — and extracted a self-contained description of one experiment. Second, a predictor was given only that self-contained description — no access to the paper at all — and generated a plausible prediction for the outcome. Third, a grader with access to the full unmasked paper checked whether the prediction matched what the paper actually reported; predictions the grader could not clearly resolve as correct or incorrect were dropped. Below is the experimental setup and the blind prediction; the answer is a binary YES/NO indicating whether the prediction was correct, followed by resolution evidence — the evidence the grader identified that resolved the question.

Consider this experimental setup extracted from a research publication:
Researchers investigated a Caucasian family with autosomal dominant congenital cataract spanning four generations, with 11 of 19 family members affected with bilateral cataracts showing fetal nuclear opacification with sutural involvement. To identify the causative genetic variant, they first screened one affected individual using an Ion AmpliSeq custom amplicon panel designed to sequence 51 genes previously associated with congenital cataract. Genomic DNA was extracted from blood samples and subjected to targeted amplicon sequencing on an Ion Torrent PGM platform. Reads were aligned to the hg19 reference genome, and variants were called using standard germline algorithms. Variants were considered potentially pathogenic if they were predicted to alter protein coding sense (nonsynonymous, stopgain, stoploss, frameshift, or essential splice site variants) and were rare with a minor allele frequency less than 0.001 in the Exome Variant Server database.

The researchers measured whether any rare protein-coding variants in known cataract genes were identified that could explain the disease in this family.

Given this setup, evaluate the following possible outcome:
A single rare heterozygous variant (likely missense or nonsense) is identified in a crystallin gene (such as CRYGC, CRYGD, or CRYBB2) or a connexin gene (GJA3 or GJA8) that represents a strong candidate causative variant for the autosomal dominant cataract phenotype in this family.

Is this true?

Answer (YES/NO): NO